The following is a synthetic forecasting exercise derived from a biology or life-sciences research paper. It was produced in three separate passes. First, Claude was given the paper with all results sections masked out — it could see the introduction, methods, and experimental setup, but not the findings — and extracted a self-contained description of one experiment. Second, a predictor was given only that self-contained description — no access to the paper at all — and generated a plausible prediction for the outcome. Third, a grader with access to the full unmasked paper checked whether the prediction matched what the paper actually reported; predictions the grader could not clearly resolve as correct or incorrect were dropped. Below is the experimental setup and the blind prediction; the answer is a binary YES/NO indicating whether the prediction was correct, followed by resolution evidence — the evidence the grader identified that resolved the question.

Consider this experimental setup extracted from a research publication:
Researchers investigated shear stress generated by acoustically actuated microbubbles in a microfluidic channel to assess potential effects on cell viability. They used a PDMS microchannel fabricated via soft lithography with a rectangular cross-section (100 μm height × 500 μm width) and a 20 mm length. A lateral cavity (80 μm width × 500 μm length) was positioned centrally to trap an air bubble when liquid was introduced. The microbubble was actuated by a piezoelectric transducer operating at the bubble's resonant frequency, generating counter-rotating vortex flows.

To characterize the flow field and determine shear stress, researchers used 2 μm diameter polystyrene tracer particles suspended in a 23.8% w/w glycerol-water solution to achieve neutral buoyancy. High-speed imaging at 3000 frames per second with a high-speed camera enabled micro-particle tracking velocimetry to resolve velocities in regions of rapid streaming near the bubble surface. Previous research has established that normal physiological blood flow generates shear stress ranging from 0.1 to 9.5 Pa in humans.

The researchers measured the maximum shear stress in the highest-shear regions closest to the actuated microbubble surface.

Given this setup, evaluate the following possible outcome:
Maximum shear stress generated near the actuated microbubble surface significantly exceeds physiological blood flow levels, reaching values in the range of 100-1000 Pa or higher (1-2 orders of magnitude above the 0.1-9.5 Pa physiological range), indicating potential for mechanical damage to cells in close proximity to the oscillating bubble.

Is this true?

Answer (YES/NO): NO